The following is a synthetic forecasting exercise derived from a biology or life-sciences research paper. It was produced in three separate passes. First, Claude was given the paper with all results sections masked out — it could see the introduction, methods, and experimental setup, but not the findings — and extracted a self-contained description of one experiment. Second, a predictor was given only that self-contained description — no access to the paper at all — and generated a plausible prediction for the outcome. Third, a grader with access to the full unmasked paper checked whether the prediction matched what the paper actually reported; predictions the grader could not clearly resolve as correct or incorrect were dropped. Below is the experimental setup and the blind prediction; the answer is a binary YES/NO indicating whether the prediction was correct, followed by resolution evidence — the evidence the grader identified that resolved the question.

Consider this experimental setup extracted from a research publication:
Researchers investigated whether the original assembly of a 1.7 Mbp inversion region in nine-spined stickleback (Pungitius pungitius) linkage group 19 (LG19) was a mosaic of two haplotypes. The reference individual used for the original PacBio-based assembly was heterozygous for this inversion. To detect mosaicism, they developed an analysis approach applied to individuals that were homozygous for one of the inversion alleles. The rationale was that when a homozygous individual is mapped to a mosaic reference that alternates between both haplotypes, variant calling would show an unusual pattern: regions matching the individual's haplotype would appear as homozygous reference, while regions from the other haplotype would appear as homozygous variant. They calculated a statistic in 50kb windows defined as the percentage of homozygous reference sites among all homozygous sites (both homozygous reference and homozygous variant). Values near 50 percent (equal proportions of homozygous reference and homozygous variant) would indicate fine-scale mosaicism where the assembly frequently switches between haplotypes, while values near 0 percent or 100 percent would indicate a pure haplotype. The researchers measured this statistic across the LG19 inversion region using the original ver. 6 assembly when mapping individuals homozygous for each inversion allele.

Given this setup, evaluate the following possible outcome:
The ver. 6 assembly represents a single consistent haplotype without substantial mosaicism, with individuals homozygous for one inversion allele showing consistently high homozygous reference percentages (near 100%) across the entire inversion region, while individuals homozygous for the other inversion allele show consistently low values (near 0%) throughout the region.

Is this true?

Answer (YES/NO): NO